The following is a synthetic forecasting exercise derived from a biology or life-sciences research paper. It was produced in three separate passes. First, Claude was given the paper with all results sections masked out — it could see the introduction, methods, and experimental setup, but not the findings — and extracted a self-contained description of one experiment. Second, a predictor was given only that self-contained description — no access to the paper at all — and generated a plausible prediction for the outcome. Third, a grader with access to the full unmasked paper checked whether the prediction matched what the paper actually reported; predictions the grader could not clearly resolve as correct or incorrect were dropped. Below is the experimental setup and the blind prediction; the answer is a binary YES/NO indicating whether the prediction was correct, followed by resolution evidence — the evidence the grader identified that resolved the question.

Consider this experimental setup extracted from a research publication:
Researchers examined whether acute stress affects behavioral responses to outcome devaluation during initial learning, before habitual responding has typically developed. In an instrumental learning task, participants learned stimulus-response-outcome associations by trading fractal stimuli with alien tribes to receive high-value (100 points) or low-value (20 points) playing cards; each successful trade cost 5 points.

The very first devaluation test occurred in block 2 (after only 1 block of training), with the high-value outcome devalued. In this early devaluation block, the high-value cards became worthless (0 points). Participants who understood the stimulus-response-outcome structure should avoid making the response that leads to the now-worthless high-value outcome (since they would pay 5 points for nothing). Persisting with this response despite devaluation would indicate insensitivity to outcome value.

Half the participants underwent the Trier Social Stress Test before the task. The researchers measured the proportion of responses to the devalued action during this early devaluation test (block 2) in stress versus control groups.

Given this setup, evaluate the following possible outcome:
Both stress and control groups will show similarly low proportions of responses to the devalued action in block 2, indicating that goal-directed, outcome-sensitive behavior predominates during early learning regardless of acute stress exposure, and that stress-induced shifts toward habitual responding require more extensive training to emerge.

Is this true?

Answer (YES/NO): YES